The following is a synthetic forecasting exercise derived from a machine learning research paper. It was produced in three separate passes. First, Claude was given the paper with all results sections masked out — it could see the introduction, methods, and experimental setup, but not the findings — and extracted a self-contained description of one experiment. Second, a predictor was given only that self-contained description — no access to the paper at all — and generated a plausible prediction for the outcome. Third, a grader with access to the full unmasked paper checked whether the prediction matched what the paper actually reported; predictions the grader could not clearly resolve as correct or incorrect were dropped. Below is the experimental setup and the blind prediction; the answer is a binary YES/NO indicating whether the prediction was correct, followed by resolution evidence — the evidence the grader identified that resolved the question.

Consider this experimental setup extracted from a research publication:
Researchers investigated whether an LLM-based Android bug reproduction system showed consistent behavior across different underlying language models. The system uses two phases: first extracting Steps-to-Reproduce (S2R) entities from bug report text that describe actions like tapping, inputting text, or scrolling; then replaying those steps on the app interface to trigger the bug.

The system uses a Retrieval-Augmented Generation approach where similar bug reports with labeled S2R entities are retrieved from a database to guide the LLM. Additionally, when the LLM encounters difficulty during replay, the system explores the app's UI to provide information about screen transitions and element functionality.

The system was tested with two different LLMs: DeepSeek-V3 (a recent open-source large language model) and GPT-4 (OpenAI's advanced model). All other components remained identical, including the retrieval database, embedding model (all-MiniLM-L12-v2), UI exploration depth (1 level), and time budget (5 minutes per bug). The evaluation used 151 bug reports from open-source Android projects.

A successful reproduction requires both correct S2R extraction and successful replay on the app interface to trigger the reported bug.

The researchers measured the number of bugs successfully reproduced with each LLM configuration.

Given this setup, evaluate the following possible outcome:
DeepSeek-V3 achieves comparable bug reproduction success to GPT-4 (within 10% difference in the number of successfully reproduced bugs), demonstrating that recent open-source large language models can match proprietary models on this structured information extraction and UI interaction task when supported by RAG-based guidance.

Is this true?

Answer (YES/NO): NO